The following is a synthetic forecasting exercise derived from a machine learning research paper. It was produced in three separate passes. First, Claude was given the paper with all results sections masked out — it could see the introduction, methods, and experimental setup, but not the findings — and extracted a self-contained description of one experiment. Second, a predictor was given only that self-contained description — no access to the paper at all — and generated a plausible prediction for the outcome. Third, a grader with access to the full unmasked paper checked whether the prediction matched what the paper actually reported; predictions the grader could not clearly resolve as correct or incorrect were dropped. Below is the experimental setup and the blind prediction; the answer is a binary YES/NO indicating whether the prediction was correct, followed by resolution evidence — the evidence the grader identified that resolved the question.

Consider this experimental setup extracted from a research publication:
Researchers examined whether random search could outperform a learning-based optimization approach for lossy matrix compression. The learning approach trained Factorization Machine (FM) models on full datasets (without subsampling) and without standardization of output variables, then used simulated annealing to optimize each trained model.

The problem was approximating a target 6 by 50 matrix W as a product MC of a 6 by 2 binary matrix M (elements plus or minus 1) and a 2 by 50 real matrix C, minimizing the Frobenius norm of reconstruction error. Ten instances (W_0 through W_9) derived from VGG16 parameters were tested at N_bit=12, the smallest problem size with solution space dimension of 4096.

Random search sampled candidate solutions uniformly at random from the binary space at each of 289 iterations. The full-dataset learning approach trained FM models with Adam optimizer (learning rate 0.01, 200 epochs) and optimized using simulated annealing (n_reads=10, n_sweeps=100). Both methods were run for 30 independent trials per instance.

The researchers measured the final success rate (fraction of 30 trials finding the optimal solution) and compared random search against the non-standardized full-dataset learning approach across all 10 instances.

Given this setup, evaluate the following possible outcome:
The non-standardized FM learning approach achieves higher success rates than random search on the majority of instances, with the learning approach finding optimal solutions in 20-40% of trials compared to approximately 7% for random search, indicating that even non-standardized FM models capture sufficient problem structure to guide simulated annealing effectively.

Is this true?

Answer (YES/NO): NO